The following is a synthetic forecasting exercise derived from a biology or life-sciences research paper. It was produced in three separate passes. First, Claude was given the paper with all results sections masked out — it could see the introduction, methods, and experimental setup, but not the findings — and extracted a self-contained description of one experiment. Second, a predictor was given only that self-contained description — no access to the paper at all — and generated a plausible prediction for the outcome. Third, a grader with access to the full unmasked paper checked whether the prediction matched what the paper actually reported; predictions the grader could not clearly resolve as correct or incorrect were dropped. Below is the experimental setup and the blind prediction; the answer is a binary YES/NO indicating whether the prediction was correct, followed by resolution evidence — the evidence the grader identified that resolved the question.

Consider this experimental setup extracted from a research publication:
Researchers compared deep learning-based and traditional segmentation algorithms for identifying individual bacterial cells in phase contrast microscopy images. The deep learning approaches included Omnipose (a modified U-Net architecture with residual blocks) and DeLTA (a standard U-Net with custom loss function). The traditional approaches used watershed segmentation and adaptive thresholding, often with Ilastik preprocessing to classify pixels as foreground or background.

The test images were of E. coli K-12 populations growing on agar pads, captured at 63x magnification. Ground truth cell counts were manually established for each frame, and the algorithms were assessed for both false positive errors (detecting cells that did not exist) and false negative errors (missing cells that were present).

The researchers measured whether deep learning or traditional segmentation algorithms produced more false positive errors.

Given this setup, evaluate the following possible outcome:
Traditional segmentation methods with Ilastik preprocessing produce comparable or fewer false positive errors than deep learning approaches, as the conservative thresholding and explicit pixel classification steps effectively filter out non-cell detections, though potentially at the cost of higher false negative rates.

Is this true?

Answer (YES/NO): YES